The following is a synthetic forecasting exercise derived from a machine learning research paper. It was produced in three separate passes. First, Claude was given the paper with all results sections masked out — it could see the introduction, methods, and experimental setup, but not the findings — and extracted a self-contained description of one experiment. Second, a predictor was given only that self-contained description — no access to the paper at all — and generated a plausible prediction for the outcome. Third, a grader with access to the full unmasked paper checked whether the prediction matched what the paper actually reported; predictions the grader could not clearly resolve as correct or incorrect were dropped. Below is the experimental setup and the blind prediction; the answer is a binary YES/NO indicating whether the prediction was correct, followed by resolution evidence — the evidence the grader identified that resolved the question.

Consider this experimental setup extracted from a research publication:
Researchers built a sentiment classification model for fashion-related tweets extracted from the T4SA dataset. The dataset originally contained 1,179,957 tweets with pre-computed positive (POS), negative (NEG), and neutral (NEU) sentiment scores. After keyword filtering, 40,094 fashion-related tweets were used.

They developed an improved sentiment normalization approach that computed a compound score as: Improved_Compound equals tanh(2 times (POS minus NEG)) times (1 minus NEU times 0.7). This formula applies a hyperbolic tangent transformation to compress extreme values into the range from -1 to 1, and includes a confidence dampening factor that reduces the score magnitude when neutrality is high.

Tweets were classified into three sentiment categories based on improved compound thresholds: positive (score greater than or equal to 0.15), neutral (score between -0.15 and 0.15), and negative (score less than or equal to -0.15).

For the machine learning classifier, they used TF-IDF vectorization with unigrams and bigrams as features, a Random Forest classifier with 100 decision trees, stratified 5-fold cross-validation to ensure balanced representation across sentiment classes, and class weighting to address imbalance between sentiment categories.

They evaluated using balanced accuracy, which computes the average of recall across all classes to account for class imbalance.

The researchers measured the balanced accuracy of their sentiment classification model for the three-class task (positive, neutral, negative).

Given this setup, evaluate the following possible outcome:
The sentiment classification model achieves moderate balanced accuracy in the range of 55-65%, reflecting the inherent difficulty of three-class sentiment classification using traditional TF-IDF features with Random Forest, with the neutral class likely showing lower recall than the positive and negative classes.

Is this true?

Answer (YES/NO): NO